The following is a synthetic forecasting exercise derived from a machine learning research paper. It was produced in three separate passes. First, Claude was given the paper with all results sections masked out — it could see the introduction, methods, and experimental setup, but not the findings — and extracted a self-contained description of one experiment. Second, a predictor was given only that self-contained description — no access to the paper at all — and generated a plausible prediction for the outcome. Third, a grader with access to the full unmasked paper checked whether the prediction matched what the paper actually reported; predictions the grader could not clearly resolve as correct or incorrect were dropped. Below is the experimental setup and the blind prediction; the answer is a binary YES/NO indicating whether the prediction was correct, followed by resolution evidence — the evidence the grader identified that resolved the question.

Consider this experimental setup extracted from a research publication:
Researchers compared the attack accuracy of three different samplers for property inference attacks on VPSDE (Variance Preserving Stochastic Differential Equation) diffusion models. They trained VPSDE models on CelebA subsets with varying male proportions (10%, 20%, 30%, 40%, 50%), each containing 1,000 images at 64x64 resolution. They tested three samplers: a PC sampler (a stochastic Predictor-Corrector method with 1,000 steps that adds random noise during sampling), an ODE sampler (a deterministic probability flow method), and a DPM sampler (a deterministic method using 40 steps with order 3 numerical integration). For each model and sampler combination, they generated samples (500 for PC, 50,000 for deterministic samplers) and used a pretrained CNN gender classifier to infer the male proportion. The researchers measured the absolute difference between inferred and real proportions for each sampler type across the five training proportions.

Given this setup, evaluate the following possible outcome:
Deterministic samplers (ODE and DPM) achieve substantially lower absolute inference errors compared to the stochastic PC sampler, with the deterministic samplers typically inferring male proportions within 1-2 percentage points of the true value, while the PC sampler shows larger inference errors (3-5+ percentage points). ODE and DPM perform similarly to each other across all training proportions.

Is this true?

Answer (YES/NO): NO